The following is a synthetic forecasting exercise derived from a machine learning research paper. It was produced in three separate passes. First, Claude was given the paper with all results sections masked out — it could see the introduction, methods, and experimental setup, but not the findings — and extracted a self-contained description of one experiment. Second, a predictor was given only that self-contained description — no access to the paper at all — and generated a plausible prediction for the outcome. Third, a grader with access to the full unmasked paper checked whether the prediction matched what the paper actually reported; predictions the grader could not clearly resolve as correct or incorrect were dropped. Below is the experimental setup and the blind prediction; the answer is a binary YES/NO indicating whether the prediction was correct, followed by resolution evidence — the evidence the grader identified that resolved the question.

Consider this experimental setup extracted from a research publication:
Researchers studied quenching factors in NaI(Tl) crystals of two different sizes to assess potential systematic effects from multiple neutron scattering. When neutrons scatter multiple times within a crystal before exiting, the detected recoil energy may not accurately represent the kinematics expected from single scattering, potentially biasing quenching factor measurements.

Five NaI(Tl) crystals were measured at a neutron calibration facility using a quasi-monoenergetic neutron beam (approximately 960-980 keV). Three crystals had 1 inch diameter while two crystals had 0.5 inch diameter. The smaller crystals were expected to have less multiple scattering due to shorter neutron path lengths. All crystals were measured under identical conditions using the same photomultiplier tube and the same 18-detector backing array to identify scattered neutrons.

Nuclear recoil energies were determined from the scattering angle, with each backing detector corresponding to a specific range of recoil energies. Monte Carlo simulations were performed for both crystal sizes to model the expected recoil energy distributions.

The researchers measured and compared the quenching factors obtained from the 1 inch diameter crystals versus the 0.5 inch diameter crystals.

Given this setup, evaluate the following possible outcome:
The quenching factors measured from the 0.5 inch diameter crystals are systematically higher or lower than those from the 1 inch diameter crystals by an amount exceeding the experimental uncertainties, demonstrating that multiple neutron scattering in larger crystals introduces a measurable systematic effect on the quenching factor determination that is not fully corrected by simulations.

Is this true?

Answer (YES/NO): NO